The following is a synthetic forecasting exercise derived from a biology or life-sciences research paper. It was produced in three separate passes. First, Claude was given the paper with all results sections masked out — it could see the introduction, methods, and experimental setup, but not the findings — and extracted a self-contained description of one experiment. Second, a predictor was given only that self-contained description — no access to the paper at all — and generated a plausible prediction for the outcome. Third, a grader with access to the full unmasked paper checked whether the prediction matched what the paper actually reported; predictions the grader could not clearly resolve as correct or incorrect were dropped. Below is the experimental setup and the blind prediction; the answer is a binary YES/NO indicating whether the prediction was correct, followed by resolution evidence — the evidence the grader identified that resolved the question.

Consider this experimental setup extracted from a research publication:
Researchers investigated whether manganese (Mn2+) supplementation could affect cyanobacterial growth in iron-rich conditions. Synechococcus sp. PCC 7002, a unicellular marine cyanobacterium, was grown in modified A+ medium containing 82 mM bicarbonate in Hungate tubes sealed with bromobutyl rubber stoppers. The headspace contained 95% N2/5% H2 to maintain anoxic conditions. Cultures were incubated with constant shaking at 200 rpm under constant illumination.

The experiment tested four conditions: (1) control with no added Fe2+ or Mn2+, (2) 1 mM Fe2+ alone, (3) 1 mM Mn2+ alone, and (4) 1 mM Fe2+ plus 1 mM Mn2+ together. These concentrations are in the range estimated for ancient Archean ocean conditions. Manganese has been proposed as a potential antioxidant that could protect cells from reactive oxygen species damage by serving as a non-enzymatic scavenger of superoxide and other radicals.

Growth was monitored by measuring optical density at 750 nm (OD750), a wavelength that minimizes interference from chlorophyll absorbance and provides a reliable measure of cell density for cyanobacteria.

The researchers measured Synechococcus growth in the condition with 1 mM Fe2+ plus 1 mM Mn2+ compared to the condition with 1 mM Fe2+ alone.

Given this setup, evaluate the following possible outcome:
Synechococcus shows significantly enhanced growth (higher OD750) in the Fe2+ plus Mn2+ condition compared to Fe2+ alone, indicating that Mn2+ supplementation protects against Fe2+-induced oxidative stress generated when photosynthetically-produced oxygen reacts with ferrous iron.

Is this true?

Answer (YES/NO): NO